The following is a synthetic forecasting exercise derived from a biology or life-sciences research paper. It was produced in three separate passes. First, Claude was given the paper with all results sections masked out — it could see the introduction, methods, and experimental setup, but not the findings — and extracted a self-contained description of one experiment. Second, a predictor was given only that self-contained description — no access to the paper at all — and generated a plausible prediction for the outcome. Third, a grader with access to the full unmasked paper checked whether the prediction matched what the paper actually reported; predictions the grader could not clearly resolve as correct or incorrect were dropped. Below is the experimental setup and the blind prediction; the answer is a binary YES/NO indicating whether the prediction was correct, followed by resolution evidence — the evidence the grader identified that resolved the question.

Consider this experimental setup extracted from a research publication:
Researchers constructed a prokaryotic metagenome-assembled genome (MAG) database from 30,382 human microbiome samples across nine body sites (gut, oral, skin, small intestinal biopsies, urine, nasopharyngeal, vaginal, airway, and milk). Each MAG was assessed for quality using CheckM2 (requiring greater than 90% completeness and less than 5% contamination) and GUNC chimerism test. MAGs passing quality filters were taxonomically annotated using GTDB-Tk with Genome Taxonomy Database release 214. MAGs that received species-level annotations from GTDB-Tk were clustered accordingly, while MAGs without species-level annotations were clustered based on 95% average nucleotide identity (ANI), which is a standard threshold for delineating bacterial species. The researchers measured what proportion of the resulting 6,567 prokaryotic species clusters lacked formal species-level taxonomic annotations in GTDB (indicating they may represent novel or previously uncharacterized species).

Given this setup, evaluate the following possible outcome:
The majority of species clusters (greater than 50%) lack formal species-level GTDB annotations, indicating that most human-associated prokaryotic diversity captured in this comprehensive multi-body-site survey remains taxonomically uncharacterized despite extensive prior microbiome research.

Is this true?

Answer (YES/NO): NO